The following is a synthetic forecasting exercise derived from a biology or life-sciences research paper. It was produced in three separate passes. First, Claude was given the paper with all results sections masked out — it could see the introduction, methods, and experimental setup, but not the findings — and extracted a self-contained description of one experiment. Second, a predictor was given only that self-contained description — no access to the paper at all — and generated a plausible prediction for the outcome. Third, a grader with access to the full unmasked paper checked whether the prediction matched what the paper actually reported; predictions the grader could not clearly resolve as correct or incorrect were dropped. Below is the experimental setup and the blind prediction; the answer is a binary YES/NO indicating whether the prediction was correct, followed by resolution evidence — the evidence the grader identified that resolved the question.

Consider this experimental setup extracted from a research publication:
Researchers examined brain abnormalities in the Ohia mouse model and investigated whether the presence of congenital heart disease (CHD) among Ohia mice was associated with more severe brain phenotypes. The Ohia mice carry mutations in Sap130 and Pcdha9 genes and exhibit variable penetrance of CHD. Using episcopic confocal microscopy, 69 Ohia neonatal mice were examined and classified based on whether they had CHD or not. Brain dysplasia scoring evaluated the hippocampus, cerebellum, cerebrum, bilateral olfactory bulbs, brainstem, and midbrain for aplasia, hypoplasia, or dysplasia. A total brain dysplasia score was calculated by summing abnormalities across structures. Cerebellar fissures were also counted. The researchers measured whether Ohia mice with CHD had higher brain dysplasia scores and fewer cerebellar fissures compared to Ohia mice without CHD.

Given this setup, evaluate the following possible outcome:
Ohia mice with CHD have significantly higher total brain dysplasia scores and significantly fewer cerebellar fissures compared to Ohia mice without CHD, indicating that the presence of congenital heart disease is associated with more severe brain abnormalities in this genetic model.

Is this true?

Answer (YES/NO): YES